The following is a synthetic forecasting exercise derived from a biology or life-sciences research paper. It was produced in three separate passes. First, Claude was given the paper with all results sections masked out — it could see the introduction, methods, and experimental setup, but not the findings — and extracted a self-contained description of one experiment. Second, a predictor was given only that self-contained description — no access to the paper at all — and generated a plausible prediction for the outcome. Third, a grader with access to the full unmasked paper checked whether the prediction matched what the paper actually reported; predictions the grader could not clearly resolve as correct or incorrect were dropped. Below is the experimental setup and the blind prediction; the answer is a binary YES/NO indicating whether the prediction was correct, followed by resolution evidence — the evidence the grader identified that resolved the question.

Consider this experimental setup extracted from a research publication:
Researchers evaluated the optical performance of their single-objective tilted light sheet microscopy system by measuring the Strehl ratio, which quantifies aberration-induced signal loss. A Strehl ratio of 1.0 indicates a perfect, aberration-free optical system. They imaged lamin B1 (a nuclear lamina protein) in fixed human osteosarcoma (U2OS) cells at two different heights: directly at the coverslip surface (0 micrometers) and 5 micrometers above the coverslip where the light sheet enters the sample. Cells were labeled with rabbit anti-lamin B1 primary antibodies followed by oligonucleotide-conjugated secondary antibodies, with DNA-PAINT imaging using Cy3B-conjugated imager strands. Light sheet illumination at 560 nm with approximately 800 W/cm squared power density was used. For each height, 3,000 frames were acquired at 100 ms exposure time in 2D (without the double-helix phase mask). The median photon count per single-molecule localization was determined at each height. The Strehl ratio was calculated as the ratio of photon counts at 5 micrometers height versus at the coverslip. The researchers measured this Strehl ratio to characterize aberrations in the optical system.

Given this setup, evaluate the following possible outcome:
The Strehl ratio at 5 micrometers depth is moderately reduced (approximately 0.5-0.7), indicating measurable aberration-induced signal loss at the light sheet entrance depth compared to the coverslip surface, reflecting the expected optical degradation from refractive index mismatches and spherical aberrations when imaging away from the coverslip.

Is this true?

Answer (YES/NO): NO